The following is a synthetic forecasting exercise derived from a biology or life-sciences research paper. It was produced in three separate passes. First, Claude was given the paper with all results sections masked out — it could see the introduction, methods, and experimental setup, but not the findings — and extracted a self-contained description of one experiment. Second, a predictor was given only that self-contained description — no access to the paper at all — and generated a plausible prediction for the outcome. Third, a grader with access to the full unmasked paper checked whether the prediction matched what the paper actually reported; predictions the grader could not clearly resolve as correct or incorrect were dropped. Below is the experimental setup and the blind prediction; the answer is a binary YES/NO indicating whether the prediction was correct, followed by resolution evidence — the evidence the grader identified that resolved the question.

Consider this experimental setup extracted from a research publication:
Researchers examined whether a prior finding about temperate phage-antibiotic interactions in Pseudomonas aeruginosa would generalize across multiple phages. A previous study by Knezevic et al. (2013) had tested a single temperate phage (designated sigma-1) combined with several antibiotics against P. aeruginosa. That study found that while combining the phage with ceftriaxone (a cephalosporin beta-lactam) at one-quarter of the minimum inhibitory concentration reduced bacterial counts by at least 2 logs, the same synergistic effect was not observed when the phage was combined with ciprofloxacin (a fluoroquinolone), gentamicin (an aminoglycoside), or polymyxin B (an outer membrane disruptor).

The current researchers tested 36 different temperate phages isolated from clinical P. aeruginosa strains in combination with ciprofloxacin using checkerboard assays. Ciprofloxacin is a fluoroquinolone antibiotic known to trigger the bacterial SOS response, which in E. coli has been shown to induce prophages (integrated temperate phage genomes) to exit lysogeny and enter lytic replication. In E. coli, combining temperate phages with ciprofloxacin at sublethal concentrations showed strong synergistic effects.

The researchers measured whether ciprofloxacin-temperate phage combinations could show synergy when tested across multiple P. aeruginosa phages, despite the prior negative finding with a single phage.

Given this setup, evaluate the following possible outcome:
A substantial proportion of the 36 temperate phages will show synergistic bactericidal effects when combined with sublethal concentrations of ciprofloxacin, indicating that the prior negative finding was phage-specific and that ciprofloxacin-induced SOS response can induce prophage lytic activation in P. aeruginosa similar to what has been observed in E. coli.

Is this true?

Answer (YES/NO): YES